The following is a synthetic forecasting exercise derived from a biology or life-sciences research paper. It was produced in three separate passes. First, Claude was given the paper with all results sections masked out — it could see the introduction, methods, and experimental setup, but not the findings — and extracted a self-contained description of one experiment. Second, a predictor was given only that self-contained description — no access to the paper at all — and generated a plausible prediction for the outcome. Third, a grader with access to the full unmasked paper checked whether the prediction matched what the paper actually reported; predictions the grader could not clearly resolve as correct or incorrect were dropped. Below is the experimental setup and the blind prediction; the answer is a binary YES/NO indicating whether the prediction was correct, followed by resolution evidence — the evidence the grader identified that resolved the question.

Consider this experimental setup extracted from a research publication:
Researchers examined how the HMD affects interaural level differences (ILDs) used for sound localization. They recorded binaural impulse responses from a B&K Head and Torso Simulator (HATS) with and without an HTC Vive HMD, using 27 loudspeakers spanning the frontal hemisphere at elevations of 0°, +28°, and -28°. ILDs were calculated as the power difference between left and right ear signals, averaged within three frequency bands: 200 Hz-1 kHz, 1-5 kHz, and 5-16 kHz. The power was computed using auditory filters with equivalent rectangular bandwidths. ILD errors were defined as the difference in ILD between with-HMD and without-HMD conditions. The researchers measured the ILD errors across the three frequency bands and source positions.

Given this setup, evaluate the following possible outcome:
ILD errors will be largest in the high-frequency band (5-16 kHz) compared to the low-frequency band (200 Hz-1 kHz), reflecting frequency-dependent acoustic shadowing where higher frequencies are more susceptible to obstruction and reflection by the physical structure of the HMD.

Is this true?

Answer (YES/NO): YES